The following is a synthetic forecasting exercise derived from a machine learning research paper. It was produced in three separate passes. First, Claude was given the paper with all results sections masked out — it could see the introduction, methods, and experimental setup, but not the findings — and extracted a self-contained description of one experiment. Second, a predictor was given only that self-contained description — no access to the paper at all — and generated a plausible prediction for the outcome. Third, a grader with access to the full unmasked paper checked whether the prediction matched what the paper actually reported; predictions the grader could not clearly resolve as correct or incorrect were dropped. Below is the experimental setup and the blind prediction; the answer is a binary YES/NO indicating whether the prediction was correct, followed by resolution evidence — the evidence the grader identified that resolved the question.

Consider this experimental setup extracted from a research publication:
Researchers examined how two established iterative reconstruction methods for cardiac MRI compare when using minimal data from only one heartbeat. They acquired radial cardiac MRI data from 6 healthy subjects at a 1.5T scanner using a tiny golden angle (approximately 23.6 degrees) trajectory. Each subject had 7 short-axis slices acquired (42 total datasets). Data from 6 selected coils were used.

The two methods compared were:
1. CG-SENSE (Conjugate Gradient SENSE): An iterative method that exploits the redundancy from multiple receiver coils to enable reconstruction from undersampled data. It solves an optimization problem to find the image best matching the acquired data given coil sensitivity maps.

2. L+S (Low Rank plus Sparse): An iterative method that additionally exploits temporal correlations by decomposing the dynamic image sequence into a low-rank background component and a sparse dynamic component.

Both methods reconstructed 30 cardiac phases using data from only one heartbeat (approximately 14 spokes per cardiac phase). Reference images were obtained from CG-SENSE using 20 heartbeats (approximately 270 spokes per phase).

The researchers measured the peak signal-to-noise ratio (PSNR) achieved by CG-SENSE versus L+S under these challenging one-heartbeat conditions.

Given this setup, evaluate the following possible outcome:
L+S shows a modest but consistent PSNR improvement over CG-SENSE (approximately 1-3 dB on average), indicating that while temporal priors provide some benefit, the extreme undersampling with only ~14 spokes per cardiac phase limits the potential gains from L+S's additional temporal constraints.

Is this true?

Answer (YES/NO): YES